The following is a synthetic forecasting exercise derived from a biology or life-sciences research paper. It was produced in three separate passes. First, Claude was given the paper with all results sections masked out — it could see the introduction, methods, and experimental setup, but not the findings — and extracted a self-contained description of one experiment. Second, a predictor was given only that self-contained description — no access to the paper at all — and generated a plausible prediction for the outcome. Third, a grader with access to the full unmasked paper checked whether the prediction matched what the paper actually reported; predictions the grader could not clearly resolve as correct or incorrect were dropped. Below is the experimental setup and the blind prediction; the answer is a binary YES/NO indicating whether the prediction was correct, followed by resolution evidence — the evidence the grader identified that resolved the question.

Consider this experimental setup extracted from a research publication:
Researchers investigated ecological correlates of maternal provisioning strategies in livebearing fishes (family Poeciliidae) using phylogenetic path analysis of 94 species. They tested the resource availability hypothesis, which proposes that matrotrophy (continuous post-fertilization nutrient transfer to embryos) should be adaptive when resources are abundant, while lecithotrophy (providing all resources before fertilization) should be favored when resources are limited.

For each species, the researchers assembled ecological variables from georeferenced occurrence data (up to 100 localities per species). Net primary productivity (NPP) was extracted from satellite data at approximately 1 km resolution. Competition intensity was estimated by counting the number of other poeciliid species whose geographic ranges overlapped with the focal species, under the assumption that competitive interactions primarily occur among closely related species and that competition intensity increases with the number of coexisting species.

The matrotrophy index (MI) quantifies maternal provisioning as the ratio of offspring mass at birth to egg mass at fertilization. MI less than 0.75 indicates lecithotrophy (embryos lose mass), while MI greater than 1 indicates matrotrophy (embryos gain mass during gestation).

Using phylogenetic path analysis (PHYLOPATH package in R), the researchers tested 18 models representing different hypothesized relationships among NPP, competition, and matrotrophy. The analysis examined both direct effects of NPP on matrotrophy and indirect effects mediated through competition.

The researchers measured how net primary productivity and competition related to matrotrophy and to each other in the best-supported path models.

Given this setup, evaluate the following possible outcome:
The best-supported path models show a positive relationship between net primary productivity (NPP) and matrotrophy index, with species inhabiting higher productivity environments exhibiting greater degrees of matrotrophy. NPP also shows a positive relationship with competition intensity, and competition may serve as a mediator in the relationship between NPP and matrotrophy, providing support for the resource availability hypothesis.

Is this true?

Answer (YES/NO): YES